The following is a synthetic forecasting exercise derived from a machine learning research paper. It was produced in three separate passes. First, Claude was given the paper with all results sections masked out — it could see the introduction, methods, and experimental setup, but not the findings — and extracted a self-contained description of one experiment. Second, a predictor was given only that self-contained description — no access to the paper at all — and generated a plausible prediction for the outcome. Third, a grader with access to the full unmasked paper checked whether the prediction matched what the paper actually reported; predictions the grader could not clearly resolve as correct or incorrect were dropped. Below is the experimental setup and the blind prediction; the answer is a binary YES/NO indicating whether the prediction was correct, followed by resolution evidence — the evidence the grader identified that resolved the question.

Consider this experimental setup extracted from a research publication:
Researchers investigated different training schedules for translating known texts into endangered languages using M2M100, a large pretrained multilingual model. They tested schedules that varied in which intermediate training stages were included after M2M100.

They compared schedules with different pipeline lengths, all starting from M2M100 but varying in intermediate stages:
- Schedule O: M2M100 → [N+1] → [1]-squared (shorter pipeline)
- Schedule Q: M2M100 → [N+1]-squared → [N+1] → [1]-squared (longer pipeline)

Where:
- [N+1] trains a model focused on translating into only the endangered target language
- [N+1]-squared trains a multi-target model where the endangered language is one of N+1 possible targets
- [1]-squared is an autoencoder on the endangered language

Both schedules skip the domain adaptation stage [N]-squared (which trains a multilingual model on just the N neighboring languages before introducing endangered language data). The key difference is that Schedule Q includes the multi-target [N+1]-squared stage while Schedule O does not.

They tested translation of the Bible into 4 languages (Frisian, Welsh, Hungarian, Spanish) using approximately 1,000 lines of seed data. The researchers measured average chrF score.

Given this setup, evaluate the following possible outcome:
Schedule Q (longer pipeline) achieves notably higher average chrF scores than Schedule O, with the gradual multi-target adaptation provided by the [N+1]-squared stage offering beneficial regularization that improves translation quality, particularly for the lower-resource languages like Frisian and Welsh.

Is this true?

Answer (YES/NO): YES